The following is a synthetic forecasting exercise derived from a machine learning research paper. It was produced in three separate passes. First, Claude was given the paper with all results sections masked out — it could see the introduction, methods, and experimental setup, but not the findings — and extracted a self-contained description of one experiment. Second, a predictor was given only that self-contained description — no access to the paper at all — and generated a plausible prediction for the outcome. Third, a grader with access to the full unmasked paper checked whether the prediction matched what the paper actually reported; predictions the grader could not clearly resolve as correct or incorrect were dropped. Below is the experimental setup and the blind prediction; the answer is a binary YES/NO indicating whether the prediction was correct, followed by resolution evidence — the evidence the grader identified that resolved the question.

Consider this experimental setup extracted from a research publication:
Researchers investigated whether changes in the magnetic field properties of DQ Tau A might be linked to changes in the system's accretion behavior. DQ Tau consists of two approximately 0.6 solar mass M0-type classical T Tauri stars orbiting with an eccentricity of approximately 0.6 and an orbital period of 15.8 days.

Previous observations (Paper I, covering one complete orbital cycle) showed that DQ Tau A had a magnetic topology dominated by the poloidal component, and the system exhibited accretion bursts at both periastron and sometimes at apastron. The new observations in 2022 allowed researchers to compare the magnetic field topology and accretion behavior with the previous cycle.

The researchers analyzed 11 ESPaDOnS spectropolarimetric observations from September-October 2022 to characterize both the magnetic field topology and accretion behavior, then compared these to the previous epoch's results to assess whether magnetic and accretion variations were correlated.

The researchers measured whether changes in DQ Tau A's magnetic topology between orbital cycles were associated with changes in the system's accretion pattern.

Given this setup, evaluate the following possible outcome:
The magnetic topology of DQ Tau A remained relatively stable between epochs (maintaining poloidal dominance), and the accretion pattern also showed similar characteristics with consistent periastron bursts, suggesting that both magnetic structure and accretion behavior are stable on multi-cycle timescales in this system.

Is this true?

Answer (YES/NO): NO